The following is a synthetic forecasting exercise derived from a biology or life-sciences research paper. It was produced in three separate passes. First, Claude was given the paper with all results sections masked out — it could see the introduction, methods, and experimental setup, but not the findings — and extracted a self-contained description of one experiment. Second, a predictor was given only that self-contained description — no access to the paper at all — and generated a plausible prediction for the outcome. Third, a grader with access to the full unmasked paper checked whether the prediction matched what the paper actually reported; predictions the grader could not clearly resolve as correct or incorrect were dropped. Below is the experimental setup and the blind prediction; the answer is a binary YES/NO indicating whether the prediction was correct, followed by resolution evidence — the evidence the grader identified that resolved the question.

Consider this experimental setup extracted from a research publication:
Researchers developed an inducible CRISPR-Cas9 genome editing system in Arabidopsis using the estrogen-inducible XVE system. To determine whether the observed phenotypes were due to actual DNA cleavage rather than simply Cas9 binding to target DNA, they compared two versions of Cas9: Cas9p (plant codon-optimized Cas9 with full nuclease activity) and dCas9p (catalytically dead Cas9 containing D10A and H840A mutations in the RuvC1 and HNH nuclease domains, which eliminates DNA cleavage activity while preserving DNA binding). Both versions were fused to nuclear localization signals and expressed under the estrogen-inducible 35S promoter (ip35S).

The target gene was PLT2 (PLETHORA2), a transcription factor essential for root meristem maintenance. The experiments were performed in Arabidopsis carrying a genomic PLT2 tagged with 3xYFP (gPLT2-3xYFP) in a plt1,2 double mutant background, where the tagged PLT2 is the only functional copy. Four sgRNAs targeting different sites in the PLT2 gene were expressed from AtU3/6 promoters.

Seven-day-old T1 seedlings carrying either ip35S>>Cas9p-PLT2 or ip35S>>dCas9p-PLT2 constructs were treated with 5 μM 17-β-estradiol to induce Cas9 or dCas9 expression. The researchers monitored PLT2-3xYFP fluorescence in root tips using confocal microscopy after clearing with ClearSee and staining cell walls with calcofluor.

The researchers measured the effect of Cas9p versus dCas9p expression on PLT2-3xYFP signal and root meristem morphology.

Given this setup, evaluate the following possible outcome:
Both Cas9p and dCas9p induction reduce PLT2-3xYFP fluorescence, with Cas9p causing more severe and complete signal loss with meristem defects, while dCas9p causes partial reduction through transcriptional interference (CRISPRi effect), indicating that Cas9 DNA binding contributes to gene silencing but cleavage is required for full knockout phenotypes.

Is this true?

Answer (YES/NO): NO